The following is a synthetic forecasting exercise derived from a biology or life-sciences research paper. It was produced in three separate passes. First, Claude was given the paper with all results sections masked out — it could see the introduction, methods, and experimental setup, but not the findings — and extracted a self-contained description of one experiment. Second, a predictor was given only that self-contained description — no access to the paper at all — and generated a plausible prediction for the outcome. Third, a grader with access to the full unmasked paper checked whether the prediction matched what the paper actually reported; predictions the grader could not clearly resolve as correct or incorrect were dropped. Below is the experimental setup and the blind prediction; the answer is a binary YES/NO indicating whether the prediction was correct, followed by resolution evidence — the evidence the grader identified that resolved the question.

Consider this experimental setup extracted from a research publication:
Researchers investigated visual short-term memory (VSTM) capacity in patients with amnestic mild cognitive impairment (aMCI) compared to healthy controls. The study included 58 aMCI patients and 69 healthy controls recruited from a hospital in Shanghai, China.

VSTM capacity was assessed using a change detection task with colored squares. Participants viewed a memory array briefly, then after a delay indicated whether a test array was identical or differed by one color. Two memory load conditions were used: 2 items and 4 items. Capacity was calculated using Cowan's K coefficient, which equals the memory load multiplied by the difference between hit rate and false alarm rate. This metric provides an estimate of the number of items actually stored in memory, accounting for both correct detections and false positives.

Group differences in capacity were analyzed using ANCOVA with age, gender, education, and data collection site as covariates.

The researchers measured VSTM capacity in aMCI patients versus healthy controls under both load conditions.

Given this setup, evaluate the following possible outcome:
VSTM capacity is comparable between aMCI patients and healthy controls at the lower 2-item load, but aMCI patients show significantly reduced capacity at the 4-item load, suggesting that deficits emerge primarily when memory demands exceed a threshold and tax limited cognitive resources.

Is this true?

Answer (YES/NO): NO